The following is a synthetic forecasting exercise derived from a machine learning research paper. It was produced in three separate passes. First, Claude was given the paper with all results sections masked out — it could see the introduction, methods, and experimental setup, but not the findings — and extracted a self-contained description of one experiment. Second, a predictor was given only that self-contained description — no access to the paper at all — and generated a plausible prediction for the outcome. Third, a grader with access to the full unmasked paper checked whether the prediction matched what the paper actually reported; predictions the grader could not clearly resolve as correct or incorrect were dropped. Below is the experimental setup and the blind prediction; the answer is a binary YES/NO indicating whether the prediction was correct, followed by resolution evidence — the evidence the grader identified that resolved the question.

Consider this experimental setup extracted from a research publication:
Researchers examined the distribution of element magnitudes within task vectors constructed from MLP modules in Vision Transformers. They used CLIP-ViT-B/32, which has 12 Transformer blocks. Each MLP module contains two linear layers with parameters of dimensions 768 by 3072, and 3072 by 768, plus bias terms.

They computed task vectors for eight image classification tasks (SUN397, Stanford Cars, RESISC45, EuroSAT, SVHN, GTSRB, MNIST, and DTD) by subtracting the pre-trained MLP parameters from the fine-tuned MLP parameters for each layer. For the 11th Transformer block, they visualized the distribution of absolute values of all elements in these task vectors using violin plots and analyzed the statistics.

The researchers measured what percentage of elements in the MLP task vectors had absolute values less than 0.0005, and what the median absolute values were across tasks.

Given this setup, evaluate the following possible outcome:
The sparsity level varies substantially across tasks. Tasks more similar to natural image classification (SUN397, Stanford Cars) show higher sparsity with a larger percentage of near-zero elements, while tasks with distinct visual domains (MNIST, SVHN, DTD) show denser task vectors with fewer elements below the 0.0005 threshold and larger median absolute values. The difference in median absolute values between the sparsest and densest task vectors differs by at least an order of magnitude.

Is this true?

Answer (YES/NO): NO